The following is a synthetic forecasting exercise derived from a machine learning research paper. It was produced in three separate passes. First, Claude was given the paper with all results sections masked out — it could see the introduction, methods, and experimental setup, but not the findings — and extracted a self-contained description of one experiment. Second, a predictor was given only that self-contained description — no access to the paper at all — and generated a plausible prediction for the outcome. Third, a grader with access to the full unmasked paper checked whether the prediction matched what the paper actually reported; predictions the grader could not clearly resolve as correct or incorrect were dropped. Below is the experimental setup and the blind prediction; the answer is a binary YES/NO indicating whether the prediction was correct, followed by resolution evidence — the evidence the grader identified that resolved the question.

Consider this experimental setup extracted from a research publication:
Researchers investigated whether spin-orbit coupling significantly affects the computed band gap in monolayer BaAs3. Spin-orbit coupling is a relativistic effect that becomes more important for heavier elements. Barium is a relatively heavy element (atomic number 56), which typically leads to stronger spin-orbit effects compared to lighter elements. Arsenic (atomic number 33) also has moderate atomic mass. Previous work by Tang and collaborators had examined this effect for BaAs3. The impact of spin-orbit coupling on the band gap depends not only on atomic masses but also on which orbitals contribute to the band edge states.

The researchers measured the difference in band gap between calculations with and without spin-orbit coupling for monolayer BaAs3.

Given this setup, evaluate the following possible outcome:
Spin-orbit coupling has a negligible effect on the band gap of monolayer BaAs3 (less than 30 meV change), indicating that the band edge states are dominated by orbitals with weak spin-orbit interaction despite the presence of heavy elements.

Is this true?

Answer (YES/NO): YES